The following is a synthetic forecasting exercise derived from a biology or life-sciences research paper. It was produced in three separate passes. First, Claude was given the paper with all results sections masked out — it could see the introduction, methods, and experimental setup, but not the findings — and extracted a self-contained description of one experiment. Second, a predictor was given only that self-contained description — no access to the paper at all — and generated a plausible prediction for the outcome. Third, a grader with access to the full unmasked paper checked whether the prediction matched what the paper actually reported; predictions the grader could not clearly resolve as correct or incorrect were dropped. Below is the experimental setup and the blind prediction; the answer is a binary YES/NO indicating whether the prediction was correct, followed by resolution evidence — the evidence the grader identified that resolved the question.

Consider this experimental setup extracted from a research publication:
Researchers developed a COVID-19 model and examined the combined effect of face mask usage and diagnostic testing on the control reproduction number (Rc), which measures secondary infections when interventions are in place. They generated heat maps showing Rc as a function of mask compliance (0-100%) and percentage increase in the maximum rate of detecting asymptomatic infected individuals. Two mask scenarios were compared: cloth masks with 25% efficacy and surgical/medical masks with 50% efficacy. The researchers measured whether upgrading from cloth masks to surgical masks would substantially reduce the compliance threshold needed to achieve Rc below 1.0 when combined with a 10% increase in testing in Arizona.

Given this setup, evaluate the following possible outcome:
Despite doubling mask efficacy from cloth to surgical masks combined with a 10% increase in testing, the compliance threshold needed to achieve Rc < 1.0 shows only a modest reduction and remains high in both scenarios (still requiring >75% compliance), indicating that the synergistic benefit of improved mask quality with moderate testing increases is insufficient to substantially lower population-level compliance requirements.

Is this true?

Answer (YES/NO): NO